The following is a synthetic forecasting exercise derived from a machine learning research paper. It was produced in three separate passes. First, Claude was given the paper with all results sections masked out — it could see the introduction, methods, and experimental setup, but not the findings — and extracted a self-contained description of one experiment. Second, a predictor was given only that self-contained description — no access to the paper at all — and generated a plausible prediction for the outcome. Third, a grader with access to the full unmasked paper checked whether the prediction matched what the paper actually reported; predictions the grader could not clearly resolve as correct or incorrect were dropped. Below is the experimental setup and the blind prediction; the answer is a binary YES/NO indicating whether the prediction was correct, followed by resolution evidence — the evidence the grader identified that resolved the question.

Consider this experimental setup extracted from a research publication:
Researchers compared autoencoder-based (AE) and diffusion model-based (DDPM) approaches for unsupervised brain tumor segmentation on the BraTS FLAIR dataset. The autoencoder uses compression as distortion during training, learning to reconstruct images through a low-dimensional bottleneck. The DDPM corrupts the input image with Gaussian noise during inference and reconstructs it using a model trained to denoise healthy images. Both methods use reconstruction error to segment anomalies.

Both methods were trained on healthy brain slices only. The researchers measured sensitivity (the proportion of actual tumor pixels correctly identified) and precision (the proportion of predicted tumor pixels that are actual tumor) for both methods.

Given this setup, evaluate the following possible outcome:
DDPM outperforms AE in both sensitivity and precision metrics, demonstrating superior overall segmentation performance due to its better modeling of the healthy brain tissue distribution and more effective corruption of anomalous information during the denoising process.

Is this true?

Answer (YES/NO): YES